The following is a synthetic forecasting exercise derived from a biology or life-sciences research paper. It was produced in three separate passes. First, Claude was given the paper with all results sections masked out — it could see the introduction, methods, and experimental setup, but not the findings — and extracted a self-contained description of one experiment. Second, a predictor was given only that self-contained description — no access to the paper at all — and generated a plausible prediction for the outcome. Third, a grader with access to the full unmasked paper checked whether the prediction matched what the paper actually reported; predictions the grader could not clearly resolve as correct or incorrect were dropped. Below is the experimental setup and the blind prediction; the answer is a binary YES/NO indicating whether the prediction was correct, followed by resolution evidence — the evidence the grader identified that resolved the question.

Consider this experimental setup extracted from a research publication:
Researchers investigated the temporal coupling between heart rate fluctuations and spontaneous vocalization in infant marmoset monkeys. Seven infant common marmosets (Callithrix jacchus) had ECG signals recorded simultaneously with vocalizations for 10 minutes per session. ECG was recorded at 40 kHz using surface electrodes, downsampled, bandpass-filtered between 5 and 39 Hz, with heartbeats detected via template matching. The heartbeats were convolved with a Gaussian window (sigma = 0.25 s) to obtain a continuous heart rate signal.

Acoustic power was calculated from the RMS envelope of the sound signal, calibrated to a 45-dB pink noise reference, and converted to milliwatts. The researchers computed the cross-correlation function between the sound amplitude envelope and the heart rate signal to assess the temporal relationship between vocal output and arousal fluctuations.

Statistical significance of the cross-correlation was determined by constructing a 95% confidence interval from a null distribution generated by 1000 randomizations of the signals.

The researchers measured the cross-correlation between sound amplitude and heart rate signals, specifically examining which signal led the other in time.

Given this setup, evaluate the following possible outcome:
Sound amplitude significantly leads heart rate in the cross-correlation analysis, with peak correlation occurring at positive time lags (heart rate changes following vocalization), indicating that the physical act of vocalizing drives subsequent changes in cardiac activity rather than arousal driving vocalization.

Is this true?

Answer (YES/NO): NO